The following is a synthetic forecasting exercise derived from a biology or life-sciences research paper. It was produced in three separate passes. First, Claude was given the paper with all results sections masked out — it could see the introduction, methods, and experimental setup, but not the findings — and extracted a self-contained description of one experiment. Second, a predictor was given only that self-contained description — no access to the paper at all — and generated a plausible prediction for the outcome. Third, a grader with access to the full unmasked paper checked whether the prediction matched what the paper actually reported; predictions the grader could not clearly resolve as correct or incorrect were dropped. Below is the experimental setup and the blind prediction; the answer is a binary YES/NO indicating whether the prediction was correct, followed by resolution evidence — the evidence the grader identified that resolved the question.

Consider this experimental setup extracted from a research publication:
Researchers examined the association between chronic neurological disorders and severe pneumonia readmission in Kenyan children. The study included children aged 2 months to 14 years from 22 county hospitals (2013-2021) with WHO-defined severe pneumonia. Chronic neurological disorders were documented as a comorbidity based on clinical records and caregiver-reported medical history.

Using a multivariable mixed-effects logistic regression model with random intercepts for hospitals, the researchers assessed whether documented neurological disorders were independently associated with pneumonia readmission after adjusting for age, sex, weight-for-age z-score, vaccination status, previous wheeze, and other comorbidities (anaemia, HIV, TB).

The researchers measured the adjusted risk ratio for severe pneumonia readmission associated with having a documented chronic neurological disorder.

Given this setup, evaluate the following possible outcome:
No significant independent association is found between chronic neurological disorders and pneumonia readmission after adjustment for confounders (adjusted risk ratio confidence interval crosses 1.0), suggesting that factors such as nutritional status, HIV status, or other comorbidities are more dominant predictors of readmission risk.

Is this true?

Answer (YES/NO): NO